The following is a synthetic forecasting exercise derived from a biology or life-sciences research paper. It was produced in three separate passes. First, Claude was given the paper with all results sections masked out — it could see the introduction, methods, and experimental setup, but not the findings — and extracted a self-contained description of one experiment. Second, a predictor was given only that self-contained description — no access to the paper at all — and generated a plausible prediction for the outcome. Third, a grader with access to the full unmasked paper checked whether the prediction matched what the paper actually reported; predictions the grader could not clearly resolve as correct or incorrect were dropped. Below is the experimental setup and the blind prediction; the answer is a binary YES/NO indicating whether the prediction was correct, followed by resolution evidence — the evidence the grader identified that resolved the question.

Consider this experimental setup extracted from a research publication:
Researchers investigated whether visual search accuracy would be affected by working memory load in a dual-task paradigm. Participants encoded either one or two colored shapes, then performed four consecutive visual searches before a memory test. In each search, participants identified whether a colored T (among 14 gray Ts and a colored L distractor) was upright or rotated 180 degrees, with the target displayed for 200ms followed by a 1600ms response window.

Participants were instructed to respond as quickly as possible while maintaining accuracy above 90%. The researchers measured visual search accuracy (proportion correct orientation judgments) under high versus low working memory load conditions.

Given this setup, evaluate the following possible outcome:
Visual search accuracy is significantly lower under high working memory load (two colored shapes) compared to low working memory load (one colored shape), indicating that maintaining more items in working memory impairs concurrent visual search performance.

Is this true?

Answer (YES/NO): NO